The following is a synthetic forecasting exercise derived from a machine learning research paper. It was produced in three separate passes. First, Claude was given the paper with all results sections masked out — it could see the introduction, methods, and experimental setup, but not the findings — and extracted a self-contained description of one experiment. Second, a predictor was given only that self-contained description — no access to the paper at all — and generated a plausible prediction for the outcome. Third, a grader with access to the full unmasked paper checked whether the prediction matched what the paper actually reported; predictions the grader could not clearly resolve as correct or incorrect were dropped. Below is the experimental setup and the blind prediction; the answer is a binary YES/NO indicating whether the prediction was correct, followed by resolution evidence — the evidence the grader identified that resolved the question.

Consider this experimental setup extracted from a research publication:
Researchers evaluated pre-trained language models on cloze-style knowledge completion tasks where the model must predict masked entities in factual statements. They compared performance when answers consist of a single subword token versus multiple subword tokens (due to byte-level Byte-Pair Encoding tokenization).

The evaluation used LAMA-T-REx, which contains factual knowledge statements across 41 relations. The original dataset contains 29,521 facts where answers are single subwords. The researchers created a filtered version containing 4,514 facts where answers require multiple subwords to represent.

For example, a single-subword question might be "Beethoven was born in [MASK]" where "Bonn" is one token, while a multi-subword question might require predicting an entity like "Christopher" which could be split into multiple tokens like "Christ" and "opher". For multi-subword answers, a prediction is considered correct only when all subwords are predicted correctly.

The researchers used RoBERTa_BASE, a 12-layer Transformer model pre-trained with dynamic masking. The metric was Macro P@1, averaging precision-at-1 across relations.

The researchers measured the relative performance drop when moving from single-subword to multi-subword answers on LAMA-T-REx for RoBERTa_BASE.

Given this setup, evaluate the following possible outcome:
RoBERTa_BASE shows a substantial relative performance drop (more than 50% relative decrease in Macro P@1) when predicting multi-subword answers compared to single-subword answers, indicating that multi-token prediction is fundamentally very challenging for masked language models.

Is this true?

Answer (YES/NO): YES